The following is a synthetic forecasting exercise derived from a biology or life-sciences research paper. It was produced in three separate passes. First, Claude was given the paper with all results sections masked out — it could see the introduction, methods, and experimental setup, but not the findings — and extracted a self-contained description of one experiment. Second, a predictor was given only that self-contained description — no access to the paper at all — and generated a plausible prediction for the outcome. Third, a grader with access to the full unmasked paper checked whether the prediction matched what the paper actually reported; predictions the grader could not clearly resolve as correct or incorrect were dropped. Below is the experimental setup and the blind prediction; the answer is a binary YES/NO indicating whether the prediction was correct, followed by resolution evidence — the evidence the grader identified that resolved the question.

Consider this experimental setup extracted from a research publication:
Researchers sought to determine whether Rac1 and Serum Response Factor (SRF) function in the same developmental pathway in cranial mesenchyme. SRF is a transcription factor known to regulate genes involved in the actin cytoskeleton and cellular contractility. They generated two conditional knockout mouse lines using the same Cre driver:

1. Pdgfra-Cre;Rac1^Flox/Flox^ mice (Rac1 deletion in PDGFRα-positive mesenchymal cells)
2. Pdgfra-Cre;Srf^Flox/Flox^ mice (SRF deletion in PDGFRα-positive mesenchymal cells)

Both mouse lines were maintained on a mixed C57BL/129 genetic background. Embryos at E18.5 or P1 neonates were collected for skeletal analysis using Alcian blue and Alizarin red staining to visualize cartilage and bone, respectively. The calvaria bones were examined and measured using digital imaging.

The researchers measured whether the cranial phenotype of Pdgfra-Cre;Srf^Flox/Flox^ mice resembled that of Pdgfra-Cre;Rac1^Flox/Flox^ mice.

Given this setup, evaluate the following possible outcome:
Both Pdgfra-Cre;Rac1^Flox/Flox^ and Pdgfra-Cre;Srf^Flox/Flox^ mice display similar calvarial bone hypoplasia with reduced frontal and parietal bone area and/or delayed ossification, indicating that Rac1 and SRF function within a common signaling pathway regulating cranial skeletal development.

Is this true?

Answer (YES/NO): YES